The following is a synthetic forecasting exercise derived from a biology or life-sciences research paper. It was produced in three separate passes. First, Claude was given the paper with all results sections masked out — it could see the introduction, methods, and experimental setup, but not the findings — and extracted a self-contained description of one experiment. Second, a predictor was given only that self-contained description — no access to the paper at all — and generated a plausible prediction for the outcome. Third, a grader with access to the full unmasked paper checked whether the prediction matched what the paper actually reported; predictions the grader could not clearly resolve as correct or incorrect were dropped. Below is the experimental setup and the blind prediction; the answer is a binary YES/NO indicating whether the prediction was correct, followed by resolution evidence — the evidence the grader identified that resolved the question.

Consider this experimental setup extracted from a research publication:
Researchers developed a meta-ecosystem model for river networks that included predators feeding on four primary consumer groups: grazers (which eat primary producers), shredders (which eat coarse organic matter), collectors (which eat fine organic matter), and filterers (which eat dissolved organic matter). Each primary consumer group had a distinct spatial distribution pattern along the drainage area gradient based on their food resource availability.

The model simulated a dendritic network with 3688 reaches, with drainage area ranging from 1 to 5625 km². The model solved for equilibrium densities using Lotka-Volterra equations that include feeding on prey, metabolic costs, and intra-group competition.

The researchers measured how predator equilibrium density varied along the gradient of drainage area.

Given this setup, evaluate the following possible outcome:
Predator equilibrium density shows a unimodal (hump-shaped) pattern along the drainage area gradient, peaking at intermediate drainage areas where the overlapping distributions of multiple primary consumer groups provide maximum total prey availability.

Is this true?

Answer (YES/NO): NO